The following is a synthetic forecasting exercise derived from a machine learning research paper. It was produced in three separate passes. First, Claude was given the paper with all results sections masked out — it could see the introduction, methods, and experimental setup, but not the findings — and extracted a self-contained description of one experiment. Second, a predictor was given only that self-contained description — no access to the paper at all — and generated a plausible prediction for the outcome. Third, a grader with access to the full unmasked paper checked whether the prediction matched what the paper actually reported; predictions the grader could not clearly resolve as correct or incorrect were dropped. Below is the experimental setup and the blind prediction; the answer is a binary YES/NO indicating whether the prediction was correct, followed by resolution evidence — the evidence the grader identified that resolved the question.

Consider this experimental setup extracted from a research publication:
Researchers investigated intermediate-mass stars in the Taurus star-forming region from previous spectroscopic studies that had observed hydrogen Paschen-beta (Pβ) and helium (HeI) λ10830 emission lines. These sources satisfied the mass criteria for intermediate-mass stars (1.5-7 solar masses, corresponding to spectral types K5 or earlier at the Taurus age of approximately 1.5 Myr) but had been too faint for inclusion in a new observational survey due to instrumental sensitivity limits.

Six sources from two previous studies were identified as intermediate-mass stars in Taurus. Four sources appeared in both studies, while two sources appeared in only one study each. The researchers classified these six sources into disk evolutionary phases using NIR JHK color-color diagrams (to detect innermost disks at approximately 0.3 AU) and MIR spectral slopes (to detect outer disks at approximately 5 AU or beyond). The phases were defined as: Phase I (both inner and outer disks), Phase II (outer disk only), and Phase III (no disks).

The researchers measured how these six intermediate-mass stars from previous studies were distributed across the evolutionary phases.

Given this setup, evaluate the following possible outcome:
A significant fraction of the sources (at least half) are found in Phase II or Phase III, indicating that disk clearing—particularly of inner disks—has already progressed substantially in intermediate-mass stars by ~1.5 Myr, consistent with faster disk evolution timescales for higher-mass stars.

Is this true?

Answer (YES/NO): NO